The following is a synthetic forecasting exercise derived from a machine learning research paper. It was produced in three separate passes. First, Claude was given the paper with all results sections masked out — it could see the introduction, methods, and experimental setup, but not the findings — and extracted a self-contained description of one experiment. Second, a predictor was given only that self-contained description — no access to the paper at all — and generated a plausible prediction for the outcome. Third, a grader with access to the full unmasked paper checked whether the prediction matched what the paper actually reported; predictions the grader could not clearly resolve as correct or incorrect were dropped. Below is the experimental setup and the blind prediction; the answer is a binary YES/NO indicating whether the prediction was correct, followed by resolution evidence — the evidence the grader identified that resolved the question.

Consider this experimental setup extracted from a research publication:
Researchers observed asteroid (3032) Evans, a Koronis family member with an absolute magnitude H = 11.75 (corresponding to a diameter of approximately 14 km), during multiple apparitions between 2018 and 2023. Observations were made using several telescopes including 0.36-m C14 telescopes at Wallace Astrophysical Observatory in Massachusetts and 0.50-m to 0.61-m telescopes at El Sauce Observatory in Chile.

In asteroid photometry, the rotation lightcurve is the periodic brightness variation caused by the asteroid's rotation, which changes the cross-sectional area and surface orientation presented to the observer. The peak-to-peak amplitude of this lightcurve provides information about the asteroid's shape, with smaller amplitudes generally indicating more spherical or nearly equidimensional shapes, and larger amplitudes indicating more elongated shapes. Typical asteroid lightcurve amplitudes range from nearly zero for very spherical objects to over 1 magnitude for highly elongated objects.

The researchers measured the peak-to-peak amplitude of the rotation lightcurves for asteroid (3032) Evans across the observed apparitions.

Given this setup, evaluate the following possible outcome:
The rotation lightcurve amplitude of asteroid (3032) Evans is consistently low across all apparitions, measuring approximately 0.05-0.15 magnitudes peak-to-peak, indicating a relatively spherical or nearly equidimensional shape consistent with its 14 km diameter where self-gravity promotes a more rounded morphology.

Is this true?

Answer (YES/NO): NO